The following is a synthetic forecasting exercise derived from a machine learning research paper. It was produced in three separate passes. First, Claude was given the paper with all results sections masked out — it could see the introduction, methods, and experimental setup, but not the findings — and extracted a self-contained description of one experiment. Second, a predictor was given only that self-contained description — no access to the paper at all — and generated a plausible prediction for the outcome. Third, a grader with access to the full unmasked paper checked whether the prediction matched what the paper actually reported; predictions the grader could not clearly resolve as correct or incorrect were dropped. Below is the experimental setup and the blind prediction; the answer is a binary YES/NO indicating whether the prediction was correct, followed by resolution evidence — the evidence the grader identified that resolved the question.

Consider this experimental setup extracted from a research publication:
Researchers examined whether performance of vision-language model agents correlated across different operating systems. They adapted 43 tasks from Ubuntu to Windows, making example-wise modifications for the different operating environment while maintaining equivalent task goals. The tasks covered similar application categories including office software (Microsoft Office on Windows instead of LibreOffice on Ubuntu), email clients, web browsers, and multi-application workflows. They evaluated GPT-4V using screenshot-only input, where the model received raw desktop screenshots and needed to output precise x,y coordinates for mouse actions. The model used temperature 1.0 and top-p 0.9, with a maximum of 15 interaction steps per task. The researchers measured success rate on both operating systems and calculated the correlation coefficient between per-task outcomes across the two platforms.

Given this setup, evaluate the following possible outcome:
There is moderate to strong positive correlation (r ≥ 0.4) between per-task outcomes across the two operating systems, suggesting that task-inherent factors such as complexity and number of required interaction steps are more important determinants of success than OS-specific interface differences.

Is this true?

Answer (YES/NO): YES